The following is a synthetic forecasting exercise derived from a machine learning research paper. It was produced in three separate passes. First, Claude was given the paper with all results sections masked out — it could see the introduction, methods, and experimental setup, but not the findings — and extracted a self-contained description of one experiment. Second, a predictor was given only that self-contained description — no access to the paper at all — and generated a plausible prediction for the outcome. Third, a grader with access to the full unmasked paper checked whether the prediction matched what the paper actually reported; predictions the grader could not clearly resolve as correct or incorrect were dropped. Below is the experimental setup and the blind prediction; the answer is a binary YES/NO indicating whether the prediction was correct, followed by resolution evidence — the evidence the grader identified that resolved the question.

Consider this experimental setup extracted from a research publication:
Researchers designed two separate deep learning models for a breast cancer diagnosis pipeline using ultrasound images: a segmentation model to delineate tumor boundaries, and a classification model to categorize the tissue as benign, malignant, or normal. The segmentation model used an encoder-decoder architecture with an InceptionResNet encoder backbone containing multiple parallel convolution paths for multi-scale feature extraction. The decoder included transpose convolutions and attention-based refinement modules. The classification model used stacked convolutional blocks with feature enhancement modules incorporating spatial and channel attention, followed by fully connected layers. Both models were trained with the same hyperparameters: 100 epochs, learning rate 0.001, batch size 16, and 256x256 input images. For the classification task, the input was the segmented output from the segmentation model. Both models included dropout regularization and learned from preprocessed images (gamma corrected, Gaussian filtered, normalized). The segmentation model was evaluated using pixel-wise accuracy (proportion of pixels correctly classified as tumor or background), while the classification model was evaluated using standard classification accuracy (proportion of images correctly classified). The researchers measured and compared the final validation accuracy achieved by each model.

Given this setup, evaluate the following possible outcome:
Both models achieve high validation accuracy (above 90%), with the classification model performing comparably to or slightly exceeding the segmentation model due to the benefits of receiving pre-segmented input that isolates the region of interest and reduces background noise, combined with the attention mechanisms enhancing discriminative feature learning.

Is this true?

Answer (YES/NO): YES